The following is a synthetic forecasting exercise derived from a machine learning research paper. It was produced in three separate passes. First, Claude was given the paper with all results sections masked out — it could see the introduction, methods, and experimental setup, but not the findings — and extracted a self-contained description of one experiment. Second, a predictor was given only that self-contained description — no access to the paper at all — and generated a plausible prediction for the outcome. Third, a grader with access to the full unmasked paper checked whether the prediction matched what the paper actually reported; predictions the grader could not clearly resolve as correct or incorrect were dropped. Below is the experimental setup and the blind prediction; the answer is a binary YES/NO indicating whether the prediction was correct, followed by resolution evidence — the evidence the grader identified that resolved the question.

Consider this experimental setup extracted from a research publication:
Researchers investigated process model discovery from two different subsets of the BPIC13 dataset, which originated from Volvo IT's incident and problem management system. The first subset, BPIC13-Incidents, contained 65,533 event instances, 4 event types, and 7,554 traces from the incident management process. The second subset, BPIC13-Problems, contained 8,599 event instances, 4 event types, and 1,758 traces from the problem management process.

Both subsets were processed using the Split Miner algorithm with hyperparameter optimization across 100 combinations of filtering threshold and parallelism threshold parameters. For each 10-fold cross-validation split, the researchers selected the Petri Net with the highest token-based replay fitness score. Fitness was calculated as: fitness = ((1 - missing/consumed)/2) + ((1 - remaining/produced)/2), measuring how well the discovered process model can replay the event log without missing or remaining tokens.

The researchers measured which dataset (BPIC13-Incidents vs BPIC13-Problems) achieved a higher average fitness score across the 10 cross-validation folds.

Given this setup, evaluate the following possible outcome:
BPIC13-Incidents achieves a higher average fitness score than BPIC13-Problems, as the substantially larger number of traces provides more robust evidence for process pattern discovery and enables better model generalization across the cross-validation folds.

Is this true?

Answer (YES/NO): YES